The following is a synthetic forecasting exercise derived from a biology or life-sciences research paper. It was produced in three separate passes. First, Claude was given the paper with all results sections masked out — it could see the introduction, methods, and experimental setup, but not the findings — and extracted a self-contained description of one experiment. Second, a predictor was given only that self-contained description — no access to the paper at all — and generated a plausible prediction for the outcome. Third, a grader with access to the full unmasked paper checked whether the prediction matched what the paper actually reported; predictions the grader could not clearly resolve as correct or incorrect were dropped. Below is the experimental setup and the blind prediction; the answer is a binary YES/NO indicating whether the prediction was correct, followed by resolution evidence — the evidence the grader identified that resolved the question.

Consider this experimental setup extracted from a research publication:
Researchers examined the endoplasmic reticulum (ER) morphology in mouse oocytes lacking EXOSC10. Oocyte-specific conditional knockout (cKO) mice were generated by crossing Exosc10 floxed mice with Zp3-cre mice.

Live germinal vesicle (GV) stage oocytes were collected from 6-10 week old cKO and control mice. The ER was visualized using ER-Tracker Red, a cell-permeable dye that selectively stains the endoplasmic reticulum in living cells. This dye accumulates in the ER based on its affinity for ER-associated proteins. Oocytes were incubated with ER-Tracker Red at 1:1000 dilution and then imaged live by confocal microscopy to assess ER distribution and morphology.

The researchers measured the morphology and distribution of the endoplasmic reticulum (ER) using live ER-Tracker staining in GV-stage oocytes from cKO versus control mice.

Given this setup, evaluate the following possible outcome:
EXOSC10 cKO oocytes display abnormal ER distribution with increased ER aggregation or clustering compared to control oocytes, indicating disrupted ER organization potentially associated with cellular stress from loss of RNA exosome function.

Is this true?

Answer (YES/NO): NO